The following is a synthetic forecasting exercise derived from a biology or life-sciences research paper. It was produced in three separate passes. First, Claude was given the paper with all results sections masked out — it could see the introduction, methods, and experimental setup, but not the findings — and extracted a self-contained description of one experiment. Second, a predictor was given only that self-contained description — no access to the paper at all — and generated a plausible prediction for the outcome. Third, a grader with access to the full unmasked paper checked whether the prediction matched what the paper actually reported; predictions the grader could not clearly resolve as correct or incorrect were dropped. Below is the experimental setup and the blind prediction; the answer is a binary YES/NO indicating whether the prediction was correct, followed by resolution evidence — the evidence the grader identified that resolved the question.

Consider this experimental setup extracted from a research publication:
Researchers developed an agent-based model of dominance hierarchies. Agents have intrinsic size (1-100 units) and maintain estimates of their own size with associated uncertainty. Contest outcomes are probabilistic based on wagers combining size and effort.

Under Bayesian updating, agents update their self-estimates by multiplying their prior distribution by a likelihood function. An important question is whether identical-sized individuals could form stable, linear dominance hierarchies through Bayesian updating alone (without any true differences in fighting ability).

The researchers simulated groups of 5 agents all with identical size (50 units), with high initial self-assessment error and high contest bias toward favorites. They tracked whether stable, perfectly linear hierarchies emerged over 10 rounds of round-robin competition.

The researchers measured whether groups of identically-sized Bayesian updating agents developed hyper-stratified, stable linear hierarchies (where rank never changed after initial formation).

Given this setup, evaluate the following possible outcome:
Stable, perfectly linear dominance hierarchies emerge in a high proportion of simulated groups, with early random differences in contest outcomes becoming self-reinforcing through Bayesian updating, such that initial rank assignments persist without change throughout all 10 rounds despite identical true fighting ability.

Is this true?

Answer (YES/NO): NO